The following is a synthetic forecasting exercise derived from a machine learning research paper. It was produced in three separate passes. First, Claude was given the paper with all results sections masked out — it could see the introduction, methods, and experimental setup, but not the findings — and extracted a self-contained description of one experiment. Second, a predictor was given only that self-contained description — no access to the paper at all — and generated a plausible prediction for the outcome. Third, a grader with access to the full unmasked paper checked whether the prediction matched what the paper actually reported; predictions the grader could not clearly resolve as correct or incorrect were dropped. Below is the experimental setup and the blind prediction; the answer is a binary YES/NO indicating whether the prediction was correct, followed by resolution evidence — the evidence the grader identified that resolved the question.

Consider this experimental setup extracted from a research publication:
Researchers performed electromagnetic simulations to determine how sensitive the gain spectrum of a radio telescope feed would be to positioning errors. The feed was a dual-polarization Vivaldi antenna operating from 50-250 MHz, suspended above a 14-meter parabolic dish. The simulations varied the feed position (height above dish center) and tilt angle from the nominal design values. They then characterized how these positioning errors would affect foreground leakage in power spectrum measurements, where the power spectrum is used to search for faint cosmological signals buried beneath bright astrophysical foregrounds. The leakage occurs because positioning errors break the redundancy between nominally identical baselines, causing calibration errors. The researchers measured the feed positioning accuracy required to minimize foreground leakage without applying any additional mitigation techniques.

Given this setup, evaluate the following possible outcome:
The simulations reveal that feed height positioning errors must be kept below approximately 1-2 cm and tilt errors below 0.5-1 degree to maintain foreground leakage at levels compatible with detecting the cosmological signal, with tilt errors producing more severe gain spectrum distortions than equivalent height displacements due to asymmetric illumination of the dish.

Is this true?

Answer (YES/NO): NO